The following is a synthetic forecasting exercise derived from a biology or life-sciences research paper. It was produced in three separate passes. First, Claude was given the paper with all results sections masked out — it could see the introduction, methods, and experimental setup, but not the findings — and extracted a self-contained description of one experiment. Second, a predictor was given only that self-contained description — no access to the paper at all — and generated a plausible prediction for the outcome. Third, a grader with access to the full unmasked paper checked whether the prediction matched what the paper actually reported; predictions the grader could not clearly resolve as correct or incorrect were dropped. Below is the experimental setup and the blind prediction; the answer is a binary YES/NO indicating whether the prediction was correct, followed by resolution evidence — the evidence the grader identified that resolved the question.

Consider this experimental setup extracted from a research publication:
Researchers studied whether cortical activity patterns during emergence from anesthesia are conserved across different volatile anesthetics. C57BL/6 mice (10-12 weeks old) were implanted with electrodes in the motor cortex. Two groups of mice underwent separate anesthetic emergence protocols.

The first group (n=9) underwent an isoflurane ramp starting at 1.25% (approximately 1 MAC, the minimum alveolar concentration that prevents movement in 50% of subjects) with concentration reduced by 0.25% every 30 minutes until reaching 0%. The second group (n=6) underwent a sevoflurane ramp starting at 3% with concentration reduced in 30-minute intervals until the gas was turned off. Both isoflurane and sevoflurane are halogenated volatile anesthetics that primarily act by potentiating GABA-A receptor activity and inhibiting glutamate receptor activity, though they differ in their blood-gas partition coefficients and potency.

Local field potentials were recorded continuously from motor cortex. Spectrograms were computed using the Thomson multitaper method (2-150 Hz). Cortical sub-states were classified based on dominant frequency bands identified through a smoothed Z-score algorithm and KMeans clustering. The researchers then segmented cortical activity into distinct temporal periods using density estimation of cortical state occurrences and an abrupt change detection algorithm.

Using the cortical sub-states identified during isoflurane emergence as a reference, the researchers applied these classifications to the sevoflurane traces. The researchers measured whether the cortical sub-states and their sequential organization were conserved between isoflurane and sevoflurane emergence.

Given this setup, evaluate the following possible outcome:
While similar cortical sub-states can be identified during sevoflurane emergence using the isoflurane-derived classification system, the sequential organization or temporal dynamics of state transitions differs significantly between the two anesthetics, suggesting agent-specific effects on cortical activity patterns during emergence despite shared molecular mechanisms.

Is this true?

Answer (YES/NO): NO